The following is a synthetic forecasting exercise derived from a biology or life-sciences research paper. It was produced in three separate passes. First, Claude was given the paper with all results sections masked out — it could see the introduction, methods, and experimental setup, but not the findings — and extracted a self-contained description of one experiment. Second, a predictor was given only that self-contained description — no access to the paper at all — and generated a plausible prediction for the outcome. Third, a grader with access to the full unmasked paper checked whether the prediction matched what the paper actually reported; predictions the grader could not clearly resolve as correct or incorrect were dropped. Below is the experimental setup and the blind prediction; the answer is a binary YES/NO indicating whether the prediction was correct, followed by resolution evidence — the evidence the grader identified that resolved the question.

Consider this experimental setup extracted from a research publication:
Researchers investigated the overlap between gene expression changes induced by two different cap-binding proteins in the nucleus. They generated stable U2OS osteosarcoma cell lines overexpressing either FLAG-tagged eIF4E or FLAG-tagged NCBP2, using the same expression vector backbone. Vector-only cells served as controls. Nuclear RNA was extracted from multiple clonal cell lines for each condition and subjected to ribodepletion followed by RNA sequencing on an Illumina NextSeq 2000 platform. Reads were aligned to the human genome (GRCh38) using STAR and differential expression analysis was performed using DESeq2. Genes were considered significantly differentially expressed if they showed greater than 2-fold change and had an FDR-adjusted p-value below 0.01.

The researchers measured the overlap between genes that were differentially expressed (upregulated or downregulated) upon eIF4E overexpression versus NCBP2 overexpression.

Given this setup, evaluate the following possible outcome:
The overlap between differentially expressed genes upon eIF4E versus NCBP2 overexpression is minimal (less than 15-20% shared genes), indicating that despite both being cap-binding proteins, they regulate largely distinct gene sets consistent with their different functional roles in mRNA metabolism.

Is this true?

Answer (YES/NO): YES